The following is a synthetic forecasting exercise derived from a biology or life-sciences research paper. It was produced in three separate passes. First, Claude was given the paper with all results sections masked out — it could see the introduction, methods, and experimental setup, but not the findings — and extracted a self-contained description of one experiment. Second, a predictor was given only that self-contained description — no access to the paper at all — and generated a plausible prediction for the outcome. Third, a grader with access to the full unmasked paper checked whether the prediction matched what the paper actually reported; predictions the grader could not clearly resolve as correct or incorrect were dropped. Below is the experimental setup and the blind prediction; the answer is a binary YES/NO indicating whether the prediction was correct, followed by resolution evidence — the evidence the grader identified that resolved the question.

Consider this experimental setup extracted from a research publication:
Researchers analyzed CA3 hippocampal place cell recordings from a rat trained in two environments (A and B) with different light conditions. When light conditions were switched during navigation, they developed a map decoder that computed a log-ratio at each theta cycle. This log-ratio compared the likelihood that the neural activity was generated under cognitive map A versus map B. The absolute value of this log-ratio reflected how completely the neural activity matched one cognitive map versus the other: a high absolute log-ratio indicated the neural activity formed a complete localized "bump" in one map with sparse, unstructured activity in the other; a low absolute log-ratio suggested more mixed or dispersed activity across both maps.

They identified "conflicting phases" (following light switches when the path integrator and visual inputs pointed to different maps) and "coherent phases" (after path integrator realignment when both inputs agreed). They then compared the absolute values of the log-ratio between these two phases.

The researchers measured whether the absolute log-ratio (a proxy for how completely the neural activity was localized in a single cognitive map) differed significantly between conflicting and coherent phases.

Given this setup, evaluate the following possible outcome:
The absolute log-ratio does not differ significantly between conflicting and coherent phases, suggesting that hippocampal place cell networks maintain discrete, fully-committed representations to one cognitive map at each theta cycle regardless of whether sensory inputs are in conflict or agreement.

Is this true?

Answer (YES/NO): NO